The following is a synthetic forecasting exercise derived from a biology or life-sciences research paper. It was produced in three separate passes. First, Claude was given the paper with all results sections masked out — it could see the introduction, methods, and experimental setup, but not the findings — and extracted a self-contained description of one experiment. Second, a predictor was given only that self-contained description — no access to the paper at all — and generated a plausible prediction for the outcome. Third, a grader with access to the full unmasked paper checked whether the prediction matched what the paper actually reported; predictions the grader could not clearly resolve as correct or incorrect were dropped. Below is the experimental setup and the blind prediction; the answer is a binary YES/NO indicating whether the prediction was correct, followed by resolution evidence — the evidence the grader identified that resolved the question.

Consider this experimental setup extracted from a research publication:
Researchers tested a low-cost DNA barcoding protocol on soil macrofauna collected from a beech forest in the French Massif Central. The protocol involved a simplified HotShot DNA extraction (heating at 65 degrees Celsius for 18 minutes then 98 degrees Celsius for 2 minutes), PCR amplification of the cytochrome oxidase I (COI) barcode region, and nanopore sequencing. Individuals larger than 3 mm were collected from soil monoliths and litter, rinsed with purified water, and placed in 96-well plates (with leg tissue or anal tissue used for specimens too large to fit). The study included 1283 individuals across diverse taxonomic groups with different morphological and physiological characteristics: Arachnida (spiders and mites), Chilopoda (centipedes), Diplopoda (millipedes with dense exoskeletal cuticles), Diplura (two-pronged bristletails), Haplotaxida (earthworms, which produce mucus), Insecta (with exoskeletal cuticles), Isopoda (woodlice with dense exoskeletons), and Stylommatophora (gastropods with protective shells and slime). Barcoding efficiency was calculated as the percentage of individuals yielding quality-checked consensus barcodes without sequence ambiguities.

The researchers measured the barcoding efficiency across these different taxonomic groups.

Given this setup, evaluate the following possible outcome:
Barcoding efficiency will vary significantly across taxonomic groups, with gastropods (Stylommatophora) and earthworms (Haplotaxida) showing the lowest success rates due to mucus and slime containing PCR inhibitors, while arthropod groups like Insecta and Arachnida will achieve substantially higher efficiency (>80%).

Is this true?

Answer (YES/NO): NO